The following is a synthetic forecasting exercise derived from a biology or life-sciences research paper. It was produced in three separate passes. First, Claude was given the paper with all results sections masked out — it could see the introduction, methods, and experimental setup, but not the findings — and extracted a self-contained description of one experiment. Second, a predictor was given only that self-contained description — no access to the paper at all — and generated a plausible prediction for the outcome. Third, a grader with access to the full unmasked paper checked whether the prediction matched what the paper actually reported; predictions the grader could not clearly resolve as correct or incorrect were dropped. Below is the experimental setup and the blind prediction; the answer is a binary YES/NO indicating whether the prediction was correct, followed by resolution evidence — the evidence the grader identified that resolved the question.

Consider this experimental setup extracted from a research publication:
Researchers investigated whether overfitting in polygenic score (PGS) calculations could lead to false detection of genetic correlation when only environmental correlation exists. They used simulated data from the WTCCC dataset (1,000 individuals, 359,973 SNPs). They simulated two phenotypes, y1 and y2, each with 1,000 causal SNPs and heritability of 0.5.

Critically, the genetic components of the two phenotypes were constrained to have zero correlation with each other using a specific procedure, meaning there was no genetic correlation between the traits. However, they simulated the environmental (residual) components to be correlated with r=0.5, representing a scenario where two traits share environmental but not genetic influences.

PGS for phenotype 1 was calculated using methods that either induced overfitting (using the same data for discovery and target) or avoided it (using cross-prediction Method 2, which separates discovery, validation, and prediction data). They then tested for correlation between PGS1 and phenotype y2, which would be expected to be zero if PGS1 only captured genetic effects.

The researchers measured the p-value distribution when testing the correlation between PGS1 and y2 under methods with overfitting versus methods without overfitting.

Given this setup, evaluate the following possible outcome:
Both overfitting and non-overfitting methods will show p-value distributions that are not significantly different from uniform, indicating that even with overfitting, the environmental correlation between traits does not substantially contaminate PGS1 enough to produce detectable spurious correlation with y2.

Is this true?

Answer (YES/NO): NO